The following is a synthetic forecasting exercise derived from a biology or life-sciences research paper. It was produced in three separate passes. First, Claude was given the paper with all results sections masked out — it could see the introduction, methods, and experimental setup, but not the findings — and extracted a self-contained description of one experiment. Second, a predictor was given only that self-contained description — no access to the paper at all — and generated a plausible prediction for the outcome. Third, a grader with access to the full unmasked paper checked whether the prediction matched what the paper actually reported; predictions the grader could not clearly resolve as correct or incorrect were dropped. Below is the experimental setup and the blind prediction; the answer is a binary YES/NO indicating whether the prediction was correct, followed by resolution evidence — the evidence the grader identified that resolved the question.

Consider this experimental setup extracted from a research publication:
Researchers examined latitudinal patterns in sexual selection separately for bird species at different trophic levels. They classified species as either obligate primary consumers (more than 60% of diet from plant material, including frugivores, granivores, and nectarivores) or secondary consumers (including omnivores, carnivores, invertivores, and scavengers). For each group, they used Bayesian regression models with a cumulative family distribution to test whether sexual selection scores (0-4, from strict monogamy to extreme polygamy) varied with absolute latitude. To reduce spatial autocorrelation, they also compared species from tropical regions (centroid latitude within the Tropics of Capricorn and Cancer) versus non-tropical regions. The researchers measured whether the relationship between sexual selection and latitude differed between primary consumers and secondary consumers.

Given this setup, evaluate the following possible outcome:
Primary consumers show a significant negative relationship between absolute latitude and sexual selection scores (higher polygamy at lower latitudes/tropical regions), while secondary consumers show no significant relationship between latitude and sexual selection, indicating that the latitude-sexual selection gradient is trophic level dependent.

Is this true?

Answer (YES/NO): NO